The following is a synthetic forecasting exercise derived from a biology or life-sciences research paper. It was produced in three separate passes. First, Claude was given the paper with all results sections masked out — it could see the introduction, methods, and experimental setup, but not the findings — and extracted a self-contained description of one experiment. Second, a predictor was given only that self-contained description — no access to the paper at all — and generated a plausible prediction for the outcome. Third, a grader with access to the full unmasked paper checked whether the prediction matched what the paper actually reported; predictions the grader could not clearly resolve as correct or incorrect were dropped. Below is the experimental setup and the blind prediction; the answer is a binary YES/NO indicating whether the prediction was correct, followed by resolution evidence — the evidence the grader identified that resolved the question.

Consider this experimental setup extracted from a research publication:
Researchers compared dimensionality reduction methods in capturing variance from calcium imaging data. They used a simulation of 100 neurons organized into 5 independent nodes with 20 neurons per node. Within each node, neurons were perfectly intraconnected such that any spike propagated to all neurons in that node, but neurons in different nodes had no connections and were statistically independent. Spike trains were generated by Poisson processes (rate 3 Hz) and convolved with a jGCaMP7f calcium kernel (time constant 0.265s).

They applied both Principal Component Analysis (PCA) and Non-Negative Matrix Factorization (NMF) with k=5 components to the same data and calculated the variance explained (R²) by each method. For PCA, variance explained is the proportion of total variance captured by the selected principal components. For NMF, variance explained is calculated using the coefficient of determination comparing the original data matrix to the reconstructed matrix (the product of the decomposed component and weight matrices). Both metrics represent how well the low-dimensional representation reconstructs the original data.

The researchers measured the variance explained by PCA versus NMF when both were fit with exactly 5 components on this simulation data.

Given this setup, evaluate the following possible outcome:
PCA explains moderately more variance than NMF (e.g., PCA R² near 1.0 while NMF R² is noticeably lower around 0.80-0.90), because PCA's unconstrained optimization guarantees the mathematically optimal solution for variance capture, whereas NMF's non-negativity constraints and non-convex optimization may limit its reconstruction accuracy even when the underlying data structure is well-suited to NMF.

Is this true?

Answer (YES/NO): NO